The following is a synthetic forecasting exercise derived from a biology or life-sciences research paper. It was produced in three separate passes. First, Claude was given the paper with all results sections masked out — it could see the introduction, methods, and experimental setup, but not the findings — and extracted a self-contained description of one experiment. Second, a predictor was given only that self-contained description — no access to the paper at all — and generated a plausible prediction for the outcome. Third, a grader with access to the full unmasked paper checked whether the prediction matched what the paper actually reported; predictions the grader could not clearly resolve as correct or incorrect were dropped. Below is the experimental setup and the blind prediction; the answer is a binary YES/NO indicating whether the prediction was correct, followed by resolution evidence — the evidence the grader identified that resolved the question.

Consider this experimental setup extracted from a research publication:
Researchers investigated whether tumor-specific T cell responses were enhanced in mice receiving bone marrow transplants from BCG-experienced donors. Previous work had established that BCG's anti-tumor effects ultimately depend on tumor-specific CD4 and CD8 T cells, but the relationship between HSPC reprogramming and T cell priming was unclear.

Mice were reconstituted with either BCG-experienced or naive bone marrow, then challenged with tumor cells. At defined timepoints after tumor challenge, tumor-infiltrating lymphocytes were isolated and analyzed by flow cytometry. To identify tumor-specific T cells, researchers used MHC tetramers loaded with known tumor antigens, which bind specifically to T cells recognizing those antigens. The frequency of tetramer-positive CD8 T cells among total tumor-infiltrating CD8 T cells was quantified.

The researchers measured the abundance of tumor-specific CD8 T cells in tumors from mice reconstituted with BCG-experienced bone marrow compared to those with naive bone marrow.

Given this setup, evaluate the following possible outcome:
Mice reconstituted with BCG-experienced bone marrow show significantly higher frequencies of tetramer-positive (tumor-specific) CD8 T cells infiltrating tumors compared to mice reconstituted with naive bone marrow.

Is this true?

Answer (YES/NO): YES